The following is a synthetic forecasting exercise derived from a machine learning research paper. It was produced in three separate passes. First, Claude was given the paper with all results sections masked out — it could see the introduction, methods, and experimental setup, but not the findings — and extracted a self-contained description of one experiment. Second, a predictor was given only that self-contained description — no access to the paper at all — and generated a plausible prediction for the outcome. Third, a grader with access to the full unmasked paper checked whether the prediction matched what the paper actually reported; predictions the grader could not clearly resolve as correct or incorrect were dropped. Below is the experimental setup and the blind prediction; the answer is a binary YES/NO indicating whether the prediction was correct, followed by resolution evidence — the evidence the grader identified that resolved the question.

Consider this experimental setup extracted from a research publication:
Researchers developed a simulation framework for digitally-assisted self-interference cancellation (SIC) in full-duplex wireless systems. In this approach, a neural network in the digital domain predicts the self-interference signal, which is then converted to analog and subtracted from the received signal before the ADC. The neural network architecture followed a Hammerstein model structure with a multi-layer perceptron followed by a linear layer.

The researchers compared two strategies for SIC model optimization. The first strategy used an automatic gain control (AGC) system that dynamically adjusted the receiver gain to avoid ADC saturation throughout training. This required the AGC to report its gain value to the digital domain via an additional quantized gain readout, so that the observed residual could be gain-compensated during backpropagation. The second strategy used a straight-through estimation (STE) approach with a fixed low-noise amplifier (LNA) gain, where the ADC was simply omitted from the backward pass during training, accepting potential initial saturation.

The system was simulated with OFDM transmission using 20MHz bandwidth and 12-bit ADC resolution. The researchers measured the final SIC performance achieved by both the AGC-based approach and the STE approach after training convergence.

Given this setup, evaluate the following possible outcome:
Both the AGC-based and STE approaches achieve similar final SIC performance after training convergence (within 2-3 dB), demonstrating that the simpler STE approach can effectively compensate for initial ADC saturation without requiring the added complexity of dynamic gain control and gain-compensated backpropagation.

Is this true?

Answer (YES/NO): YES